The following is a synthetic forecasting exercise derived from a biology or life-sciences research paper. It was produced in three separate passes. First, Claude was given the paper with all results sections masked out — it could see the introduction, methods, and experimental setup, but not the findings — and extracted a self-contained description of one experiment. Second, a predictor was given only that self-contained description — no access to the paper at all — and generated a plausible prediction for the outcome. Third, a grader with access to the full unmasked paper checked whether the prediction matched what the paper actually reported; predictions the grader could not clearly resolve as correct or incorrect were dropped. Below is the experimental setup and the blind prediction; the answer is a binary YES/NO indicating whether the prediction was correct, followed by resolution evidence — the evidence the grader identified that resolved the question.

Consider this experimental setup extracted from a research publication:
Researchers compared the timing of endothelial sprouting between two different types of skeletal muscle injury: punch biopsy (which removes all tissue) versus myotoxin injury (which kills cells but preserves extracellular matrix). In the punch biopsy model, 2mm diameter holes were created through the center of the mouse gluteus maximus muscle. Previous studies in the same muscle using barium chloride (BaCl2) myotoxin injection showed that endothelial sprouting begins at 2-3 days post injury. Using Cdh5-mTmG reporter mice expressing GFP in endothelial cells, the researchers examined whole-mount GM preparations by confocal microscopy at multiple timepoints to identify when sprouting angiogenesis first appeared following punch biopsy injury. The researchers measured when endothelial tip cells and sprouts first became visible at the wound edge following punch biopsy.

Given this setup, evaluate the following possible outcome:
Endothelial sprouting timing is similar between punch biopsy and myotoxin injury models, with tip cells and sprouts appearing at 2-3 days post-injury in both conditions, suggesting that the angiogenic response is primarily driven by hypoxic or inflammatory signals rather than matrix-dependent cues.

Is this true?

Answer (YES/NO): NO